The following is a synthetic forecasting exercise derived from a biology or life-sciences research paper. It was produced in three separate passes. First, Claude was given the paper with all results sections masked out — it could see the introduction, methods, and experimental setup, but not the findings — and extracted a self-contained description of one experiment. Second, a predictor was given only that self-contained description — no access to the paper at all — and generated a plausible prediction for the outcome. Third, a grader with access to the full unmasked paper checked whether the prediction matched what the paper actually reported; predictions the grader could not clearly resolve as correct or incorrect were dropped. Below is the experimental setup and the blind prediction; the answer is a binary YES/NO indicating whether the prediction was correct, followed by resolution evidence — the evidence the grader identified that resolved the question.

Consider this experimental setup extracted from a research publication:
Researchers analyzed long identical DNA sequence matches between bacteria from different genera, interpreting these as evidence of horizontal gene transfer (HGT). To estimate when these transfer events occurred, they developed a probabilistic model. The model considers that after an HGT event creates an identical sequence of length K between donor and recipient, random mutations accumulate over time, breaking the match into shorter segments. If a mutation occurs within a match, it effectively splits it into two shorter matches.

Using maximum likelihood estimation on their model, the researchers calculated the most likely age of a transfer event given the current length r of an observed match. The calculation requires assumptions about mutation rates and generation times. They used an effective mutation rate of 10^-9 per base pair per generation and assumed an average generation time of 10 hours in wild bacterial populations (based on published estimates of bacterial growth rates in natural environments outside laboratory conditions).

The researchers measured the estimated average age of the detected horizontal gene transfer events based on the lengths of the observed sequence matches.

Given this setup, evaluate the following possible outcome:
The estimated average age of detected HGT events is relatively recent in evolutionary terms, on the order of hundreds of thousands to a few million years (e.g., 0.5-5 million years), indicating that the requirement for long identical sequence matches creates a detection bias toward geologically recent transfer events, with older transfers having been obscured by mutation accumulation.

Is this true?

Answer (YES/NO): NO